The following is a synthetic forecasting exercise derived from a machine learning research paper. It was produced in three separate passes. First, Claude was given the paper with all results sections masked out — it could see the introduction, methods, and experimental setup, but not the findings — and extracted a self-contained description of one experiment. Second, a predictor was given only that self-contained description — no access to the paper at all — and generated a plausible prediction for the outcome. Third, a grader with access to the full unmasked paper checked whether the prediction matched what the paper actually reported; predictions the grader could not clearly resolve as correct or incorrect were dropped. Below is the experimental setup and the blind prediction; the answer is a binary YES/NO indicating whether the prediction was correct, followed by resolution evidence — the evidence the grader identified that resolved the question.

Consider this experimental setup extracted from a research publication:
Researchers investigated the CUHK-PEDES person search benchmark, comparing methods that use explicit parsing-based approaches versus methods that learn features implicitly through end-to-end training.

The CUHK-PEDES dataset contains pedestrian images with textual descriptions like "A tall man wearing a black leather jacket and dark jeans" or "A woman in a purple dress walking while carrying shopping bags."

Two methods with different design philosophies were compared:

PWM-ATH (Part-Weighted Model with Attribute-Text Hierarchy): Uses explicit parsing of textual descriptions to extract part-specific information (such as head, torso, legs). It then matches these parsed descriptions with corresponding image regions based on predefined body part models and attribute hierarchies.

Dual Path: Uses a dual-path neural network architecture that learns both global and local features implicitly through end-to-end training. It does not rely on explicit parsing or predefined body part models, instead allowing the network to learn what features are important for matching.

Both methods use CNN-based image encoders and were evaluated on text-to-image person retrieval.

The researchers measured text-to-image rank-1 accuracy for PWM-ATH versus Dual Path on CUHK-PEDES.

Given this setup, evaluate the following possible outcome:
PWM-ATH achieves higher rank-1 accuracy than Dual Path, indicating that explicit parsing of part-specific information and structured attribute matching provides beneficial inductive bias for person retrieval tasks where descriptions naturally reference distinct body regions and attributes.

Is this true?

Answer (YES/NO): NO